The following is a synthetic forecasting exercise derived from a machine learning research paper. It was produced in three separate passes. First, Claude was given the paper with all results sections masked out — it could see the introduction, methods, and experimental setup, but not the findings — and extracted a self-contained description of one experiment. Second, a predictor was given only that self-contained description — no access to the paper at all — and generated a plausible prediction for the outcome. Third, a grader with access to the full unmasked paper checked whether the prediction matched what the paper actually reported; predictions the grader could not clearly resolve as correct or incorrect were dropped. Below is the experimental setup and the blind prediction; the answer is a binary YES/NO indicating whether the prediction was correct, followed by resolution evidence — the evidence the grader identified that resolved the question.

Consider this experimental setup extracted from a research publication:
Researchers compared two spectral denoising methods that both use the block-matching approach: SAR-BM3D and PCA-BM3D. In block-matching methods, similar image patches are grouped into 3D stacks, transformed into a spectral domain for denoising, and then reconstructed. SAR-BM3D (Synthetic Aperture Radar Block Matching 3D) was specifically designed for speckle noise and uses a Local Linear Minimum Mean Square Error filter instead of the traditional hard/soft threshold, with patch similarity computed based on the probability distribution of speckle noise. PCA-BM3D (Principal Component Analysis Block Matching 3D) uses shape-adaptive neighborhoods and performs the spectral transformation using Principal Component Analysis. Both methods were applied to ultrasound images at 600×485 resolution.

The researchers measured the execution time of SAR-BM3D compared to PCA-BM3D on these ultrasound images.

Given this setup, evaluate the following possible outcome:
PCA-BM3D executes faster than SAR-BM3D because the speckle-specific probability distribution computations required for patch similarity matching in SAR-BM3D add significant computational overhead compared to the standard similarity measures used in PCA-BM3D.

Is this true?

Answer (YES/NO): NO